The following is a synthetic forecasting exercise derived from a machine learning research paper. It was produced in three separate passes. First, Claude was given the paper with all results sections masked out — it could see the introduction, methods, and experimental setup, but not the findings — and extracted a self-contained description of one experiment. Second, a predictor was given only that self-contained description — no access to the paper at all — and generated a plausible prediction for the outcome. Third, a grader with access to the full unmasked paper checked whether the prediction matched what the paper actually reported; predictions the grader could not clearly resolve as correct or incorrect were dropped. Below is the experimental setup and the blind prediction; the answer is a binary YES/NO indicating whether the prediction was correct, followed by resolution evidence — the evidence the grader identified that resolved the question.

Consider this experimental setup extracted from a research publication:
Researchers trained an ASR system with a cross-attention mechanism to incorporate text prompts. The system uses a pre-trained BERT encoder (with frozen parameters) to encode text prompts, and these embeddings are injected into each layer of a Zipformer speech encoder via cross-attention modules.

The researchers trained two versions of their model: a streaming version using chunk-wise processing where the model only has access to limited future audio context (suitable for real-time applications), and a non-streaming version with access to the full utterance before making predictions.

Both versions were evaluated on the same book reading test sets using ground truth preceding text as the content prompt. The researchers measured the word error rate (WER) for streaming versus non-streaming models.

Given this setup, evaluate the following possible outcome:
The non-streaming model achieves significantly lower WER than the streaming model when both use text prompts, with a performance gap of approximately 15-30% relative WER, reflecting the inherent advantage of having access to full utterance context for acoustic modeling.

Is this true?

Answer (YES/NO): NO